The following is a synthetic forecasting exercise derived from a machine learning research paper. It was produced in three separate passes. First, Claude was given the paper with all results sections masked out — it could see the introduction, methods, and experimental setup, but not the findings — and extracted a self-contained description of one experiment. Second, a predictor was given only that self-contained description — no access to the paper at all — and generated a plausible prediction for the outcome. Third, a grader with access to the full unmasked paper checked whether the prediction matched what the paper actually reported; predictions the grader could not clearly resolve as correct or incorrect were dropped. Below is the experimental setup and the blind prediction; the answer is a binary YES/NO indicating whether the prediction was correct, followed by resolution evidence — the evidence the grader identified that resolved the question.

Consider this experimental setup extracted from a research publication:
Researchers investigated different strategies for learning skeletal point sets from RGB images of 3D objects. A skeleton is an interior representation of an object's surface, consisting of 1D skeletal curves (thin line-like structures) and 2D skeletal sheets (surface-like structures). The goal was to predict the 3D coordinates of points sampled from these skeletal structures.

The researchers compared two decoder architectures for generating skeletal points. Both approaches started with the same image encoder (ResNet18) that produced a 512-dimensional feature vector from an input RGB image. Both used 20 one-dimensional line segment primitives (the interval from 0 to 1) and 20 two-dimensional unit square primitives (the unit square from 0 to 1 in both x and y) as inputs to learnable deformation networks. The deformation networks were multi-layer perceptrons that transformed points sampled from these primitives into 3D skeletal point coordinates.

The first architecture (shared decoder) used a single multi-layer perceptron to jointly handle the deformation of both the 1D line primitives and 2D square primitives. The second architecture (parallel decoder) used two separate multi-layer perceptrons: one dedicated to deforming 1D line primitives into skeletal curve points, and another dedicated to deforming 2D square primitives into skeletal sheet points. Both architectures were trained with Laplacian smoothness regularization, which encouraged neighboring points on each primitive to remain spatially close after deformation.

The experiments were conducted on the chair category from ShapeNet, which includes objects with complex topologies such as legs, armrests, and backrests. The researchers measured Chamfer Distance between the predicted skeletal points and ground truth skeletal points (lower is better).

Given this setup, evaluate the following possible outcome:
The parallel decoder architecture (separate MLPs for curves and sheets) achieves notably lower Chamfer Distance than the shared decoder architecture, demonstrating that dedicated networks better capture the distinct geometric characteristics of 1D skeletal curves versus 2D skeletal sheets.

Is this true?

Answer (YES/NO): YES